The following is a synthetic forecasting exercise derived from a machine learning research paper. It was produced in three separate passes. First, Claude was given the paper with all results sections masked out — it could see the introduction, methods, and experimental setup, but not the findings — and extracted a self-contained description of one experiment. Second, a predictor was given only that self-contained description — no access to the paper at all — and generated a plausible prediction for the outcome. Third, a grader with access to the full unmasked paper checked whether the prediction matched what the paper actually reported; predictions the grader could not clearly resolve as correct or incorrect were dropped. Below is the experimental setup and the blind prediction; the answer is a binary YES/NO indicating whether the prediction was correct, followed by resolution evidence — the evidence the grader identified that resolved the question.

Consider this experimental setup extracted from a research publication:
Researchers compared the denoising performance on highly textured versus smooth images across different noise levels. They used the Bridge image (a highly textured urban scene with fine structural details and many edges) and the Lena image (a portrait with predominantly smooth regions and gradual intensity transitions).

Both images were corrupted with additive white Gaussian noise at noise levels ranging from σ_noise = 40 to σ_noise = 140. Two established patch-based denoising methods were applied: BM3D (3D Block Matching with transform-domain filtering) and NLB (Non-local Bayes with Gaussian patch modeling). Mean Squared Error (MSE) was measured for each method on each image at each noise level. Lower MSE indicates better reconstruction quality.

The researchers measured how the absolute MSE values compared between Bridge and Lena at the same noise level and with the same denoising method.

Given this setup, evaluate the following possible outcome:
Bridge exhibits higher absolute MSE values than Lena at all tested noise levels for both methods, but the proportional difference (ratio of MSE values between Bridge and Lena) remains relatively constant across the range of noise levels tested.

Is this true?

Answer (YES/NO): NO